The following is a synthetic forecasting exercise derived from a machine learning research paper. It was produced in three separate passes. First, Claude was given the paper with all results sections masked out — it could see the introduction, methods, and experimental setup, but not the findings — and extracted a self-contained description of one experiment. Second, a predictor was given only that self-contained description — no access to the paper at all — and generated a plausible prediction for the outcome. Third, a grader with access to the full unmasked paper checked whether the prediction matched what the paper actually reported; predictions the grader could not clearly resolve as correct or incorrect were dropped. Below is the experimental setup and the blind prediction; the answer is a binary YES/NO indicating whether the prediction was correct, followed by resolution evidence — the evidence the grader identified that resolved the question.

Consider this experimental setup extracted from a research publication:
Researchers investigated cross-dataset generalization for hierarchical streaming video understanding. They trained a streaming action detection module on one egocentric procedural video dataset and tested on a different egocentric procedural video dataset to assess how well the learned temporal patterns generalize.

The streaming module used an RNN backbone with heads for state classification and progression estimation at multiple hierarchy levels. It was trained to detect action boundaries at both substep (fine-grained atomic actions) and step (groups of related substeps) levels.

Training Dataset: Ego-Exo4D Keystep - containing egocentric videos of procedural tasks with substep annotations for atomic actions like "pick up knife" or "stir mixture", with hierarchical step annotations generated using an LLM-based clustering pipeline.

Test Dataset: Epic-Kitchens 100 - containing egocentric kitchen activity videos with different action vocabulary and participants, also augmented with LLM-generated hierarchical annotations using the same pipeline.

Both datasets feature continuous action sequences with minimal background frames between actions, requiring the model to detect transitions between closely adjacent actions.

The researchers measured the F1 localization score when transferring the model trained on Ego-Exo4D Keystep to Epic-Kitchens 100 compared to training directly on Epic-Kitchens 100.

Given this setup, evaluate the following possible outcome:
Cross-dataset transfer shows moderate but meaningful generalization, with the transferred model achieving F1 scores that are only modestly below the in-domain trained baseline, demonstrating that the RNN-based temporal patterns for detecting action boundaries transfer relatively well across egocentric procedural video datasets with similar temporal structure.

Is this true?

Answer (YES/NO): NO